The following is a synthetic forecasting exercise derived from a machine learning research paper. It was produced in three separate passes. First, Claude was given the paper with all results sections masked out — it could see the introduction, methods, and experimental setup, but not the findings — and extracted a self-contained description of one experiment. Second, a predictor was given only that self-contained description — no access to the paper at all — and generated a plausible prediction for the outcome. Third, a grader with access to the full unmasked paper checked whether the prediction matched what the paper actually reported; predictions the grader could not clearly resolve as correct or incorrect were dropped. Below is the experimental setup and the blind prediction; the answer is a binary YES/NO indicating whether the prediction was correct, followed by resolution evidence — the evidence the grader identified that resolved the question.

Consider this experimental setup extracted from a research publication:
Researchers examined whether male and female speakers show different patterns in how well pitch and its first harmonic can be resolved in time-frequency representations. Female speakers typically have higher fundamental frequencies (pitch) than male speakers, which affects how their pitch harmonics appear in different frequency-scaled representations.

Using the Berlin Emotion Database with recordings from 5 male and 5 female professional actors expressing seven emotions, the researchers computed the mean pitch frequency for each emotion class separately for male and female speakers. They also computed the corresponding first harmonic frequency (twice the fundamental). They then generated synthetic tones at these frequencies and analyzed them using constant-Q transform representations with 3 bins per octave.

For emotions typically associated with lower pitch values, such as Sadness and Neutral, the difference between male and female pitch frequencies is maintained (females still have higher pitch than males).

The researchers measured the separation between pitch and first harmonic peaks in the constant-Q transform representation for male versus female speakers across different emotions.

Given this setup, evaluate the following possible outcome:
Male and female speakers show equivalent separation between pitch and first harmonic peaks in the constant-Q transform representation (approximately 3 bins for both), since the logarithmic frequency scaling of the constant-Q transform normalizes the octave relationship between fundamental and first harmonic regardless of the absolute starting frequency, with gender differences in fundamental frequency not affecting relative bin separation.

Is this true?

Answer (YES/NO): NO